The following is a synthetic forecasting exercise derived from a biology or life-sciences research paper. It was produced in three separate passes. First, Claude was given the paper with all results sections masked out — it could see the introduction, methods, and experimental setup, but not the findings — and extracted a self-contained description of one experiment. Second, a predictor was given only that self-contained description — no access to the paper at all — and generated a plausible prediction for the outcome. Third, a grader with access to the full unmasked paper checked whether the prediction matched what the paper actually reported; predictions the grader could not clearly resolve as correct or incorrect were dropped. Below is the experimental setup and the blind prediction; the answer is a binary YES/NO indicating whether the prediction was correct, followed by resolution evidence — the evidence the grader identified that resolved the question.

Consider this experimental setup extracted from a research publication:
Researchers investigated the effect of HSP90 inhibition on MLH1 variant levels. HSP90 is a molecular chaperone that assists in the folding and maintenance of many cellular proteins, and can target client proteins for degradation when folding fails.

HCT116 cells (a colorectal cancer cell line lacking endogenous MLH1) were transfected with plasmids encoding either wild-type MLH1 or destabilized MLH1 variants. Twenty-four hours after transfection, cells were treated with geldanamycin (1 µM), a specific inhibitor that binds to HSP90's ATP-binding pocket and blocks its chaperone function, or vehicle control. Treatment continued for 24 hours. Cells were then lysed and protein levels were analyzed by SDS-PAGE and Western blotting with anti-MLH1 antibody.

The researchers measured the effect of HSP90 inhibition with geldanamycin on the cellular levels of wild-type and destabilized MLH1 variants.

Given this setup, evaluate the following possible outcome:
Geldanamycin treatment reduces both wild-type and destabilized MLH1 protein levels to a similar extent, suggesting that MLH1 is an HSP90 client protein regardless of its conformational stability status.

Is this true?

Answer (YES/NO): NO